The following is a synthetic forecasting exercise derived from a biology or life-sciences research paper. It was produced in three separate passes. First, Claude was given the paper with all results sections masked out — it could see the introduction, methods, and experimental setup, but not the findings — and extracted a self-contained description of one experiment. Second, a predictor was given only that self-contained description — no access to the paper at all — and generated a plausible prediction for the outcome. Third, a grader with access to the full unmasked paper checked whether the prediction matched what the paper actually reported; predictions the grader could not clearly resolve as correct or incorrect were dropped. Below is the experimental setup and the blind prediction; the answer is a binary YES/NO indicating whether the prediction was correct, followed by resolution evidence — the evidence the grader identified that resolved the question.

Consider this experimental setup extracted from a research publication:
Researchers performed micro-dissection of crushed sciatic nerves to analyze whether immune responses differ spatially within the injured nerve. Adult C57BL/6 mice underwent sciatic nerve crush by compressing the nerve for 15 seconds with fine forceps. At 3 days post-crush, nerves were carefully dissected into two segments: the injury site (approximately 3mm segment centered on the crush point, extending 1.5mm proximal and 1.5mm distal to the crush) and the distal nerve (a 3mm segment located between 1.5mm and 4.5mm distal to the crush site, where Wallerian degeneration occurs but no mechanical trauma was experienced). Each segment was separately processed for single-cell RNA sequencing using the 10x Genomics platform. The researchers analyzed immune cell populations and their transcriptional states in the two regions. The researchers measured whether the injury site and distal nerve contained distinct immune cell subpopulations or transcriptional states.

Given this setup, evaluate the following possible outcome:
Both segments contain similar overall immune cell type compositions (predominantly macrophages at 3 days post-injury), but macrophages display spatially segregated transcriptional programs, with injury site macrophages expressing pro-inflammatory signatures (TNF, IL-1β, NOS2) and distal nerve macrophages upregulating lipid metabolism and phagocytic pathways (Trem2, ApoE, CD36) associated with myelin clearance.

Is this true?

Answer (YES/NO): NO